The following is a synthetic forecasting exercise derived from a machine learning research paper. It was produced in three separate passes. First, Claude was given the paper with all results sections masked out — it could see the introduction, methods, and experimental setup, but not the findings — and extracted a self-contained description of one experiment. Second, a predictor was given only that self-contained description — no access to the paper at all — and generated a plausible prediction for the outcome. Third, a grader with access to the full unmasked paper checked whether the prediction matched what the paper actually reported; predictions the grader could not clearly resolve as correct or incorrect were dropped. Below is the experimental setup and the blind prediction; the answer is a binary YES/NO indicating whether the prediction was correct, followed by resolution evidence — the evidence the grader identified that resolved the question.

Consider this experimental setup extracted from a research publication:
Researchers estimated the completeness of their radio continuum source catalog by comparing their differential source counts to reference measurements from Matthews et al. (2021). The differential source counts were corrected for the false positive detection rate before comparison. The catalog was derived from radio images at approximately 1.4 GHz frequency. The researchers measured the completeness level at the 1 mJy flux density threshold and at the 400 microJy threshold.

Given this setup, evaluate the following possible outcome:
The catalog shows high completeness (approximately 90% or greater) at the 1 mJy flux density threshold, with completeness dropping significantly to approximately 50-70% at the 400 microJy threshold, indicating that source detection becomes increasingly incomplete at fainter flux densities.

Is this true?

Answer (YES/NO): NO